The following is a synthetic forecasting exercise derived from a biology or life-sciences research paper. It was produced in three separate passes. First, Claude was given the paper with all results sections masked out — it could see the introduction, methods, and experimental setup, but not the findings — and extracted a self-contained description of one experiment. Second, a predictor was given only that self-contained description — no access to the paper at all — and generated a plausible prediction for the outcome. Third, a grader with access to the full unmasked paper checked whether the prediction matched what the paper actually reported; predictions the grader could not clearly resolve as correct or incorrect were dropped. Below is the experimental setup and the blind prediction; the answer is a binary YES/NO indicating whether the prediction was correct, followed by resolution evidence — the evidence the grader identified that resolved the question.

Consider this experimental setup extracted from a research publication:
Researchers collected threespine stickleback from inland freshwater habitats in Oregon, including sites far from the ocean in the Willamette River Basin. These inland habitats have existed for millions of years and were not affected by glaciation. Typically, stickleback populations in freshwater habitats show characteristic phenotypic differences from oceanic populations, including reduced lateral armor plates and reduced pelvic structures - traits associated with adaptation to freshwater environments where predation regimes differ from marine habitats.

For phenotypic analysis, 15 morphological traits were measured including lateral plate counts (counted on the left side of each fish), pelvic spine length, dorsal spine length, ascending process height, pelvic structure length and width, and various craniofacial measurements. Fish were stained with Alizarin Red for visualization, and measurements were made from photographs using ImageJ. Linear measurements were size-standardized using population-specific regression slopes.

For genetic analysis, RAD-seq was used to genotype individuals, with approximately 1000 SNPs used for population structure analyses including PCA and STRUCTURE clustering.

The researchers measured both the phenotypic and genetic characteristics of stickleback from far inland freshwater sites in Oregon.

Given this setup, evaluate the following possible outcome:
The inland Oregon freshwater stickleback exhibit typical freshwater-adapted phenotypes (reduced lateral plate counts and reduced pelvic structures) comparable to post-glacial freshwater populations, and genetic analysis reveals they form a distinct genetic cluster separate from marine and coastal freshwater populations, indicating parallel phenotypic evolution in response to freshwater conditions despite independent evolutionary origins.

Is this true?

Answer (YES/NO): NO